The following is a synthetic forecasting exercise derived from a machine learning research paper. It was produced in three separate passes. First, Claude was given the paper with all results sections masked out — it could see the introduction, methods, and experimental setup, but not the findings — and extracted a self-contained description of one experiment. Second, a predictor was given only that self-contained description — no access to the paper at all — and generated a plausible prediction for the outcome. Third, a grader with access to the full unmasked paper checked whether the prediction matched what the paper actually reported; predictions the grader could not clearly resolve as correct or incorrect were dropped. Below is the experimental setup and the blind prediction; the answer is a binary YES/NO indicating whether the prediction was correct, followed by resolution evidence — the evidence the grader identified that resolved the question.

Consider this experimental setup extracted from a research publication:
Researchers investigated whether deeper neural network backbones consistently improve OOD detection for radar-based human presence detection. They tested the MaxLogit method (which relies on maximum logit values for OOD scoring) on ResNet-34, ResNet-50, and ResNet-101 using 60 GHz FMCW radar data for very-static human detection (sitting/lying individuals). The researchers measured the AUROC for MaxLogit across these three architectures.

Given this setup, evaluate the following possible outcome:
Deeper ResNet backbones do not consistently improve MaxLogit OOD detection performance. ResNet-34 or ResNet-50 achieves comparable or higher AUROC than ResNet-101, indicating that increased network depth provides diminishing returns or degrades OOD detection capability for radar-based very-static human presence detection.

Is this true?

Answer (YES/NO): YES